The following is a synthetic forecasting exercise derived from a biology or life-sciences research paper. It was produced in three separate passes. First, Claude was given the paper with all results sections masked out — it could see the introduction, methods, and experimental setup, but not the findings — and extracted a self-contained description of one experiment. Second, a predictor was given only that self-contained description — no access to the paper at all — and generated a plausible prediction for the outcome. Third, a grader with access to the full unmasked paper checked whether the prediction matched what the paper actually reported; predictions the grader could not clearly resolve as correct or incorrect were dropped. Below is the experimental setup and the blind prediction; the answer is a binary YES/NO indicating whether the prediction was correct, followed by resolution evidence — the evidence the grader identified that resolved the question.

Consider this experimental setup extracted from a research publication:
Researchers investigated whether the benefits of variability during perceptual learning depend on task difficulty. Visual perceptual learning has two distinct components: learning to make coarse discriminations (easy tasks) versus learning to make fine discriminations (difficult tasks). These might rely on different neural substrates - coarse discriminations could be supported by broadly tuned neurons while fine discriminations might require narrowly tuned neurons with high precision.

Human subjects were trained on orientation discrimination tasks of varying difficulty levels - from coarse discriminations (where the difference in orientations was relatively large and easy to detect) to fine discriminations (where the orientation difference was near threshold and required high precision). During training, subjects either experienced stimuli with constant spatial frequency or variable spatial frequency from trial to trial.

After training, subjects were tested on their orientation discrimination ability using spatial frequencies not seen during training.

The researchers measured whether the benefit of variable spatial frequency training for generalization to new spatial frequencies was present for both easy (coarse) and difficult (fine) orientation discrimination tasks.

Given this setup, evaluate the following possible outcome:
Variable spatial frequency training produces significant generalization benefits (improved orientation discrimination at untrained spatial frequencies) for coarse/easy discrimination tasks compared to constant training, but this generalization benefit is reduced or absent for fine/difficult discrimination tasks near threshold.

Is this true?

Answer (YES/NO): NO